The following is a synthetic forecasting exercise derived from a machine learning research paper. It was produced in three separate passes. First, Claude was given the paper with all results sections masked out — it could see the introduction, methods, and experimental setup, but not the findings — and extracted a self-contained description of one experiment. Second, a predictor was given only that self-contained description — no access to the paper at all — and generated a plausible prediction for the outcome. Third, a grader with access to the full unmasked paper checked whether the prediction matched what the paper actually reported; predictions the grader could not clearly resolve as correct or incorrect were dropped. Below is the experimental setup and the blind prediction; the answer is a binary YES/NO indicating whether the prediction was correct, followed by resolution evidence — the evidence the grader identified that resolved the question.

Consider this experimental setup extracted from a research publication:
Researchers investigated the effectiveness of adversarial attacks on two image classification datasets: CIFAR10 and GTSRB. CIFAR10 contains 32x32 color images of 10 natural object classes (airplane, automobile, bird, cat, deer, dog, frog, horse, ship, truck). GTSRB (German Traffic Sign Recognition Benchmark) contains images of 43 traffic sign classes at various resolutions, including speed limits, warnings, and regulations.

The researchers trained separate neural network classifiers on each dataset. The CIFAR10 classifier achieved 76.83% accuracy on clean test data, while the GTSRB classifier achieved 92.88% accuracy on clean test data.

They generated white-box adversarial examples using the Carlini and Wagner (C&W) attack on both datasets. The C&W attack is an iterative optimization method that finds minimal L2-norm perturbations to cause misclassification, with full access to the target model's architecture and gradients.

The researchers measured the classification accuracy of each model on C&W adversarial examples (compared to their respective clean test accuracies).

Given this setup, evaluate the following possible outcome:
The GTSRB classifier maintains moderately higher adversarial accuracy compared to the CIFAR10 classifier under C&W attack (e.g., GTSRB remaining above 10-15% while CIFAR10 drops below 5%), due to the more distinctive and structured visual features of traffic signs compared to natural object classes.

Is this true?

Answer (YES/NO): NO